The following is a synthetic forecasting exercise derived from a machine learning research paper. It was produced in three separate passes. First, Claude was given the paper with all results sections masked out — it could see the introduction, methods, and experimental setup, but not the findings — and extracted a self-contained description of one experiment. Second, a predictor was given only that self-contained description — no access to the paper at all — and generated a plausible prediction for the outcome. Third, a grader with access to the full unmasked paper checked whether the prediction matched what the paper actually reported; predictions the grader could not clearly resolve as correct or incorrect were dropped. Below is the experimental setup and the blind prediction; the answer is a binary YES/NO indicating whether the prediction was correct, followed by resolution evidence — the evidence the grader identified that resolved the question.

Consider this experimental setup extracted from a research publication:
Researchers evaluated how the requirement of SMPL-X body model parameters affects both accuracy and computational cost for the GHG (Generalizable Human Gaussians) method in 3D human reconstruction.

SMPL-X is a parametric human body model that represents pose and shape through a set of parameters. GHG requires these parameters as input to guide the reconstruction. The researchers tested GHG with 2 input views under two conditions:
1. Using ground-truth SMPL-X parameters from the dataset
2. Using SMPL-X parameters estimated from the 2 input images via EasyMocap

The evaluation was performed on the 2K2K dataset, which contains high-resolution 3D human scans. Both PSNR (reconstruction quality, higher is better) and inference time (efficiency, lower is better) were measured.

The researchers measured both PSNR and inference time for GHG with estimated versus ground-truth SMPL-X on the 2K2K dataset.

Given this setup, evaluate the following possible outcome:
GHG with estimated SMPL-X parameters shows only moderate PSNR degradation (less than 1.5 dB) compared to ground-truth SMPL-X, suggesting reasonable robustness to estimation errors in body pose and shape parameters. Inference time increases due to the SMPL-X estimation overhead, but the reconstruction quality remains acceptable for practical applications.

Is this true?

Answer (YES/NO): NO